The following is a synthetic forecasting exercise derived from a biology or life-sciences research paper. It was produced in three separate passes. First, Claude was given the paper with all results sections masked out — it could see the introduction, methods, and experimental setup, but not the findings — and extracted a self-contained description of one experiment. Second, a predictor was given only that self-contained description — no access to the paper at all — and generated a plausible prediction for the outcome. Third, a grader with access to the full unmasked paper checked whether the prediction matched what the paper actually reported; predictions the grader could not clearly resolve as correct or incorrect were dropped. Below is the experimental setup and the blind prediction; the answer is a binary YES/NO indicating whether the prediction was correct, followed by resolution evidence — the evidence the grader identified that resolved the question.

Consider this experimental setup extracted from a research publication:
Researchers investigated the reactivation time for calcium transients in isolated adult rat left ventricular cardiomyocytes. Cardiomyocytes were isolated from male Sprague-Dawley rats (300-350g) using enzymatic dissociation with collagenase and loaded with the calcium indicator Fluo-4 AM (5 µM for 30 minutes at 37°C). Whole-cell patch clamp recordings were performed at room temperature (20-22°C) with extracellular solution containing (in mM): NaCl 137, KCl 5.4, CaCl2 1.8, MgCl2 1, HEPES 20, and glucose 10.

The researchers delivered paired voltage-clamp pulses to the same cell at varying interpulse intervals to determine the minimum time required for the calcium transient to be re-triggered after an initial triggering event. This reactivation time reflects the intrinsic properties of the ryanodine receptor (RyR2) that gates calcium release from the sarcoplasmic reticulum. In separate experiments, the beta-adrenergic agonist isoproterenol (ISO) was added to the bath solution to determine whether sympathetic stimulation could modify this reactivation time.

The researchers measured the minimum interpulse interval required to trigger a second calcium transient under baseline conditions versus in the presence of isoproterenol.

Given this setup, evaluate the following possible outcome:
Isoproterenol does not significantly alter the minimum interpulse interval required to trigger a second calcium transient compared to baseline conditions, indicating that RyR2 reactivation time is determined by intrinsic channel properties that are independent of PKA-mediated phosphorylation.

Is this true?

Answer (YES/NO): NO